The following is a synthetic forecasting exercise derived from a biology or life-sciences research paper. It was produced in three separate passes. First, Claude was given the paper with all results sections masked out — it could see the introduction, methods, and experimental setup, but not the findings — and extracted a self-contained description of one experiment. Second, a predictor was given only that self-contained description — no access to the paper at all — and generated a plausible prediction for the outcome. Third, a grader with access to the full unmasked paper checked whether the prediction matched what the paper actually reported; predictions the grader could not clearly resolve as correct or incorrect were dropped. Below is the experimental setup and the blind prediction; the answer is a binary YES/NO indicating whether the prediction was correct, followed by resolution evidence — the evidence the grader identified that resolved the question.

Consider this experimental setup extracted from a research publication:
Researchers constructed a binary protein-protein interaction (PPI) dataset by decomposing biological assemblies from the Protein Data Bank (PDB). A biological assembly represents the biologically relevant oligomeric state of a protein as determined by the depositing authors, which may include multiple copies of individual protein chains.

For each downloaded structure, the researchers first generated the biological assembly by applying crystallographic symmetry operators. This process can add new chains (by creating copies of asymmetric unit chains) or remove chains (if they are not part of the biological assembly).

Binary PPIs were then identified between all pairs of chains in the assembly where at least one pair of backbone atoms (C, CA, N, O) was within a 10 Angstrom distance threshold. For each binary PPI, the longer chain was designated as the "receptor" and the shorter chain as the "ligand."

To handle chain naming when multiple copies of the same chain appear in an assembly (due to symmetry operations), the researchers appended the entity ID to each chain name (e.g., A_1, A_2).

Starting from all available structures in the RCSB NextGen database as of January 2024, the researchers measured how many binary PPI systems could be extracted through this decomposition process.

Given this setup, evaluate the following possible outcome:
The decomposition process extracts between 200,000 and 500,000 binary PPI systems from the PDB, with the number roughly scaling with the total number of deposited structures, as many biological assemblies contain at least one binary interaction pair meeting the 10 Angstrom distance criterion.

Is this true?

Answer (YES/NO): NO